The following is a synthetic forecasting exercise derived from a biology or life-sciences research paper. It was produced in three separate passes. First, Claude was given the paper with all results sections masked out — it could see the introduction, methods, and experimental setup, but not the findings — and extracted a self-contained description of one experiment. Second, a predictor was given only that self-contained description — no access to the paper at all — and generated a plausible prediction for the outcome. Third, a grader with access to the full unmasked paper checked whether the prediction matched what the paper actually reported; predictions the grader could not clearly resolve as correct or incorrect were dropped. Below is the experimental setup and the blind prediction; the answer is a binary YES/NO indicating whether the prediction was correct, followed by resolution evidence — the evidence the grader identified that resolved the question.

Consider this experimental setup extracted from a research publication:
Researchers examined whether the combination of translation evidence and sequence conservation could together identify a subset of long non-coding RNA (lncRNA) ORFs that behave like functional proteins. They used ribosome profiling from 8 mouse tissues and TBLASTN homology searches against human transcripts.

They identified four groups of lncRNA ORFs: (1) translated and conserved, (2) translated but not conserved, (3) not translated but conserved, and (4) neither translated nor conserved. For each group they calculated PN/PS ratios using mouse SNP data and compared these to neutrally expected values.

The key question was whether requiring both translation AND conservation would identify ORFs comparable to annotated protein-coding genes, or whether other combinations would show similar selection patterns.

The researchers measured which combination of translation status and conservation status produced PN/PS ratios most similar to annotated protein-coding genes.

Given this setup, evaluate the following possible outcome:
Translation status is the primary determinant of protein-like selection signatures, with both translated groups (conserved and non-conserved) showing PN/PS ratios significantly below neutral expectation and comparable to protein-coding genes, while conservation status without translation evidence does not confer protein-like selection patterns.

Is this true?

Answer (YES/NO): NO